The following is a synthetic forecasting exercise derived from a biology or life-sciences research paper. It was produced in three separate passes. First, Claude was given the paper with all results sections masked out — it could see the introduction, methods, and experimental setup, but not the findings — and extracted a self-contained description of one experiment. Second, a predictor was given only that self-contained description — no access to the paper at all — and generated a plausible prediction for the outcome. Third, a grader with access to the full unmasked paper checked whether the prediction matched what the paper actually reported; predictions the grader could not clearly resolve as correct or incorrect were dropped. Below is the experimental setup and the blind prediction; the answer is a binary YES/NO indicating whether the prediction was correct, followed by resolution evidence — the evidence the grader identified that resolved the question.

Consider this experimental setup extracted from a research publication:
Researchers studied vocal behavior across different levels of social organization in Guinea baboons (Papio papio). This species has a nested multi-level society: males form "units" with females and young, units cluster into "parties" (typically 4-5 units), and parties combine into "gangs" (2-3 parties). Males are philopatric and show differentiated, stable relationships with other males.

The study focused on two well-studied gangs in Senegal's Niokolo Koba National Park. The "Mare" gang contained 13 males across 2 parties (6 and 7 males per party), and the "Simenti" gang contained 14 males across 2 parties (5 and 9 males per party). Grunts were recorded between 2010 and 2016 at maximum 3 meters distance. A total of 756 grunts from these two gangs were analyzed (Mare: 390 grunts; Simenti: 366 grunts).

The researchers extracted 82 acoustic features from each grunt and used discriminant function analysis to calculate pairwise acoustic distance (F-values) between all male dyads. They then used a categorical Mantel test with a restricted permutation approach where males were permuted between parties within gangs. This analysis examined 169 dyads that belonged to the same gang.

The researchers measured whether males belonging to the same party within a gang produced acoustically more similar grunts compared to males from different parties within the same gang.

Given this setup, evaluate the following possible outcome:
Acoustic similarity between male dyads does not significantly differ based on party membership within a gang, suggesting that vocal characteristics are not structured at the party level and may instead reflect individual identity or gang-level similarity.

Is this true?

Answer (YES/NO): YES